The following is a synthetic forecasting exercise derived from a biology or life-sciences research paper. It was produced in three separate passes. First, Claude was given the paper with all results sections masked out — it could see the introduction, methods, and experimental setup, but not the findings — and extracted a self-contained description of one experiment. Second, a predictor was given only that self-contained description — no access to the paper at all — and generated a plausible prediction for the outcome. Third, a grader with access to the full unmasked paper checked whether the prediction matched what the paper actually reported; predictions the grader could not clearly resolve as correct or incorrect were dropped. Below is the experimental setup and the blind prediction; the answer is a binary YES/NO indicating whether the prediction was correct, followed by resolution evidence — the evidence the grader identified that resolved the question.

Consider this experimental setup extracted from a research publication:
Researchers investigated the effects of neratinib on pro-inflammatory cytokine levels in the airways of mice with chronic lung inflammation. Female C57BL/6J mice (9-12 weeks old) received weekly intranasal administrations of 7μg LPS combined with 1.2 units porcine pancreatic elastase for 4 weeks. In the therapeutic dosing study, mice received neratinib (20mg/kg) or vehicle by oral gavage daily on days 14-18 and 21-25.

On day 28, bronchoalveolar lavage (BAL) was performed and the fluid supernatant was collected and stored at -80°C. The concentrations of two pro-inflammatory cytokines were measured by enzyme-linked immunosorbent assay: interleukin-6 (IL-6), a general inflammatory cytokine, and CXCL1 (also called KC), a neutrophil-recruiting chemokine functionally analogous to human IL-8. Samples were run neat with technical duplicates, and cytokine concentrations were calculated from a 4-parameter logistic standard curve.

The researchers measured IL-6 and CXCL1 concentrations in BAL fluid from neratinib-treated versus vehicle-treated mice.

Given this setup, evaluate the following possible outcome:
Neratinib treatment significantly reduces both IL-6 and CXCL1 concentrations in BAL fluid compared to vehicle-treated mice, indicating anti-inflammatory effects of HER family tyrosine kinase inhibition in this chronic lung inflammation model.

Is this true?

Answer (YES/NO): NO